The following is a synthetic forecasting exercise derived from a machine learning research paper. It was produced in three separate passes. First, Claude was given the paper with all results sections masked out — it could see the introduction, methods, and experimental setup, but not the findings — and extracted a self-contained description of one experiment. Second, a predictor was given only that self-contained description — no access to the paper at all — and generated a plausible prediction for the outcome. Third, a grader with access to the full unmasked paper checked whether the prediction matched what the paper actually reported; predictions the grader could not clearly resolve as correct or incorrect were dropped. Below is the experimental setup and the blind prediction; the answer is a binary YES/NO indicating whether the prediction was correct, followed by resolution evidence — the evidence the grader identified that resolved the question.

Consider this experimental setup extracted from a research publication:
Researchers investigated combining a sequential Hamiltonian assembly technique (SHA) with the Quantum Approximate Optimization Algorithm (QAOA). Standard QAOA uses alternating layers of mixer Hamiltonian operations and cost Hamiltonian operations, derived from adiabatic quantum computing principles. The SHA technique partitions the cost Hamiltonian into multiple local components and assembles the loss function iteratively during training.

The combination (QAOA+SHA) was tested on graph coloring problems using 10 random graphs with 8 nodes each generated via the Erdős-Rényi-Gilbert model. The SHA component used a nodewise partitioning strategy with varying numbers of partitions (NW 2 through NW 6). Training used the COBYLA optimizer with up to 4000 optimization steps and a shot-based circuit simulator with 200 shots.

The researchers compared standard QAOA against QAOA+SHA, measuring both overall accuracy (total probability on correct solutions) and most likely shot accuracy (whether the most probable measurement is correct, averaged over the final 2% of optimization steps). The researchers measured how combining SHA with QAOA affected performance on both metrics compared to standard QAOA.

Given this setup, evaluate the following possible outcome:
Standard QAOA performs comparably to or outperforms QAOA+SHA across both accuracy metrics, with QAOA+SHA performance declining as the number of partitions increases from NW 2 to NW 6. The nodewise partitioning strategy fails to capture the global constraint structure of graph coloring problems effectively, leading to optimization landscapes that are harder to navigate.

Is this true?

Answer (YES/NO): NO